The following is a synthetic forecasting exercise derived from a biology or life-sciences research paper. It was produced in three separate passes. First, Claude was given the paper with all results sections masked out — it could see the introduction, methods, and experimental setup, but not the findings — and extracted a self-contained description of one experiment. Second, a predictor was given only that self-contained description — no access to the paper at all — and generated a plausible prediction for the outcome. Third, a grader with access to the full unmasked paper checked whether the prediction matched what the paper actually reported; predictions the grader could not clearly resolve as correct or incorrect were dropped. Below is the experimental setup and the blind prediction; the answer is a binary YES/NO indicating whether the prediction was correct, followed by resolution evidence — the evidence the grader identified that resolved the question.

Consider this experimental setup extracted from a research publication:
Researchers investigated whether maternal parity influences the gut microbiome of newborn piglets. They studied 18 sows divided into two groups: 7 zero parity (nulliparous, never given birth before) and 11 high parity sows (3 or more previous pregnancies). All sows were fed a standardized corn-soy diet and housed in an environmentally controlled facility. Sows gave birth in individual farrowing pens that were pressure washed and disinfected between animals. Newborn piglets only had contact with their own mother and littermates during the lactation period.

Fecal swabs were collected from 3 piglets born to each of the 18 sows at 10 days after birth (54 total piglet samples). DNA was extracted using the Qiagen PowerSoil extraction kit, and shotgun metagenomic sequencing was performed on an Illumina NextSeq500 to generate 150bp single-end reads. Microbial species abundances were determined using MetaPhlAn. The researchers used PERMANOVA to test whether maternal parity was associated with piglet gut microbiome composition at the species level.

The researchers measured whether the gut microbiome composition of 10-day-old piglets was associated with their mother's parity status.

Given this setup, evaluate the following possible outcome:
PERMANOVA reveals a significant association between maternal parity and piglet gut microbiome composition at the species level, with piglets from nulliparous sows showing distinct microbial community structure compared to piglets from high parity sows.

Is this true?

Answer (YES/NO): YES